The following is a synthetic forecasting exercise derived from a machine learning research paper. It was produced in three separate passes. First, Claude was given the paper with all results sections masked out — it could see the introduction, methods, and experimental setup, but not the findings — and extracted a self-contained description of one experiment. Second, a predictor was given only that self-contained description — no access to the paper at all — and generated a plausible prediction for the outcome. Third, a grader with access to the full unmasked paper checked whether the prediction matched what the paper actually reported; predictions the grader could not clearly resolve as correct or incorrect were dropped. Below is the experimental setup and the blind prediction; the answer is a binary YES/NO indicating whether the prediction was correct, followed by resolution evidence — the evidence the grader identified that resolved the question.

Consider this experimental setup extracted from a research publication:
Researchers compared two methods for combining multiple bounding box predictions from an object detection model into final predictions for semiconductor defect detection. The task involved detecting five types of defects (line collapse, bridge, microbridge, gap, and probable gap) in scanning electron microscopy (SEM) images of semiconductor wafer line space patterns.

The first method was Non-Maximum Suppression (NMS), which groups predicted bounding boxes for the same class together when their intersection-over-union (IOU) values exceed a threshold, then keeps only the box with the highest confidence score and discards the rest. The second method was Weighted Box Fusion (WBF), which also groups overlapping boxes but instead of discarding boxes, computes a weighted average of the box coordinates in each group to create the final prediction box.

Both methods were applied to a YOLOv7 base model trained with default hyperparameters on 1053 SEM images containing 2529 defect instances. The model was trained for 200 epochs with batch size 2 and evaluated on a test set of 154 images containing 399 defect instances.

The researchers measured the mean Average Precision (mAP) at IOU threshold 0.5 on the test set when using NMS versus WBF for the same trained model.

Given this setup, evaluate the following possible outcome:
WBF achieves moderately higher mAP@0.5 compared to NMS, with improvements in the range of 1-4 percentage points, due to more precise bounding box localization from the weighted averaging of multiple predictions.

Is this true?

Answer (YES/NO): YES